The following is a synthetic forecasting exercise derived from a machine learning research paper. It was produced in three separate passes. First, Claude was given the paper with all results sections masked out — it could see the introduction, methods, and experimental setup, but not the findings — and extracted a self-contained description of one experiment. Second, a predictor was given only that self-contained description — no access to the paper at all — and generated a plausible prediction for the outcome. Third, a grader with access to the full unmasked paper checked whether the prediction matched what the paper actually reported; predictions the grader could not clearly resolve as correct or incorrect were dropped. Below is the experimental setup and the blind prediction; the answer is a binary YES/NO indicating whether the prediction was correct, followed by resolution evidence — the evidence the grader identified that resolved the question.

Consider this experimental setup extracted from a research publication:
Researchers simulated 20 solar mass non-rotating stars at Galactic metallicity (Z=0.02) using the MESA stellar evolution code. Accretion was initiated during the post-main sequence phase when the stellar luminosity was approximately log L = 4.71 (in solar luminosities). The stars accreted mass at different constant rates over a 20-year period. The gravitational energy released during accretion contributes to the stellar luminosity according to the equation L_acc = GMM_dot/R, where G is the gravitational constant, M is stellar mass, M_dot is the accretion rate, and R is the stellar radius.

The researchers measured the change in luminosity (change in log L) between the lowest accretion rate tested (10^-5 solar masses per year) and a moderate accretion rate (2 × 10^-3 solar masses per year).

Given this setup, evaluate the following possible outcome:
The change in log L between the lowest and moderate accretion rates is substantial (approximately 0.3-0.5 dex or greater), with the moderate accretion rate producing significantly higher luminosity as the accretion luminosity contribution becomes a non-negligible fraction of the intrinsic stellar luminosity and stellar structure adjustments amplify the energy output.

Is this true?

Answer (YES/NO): NO